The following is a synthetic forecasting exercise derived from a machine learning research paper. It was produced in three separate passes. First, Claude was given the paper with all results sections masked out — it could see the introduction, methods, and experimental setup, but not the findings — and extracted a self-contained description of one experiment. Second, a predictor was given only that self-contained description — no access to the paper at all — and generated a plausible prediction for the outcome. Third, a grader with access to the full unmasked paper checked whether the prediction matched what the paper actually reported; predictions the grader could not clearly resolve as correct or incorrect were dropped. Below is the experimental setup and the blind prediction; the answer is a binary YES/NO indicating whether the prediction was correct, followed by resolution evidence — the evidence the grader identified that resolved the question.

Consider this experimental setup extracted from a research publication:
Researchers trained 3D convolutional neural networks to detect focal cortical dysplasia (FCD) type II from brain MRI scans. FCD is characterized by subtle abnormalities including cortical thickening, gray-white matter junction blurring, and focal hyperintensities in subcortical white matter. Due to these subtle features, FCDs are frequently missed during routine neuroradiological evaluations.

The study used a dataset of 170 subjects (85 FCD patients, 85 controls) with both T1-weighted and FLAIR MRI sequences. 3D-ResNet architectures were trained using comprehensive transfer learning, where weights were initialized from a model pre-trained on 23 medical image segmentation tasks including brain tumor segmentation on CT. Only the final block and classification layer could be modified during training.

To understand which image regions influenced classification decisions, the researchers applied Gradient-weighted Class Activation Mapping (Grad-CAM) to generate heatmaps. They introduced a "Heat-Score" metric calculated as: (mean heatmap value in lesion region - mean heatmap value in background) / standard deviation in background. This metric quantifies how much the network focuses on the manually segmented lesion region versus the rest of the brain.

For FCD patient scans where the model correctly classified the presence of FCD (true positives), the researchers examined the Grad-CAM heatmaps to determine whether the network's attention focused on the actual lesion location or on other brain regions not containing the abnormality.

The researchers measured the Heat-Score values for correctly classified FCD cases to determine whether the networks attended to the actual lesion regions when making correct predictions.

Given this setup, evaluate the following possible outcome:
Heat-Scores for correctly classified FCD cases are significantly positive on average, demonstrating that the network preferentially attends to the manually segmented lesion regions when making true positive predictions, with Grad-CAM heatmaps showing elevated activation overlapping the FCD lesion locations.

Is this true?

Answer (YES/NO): YES